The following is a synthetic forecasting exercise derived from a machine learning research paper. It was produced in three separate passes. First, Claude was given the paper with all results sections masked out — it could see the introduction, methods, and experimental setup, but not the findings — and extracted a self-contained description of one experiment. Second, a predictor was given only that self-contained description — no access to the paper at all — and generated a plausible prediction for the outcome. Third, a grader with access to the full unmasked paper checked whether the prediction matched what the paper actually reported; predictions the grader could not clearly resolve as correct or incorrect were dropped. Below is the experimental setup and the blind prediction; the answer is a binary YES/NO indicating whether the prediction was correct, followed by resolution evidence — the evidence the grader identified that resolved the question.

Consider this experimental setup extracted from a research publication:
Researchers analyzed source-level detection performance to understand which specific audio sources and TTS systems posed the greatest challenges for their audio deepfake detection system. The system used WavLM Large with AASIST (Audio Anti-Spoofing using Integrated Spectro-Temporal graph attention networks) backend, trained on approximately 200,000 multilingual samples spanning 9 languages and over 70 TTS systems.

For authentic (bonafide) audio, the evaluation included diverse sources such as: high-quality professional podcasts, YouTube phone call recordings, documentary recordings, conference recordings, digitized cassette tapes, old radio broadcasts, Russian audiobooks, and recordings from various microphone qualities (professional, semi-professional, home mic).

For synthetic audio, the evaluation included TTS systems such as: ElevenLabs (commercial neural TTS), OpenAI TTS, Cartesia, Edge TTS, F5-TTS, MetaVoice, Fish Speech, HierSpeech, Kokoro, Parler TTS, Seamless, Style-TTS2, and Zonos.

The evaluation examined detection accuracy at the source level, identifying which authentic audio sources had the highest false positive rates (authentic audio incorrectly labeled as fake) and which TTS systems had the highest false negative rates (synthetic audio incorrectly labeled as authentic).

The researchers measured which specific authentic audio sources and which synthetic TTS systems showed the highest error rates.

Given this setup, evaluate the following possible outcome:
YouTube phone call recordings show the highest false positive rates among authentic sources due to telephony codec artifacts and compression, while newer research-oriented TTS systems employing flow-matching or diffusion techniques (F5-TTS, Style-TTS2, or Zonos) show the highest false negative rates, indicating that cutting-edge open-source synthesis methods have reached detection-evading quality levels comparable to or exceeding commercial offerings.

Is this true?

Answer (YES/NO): NO